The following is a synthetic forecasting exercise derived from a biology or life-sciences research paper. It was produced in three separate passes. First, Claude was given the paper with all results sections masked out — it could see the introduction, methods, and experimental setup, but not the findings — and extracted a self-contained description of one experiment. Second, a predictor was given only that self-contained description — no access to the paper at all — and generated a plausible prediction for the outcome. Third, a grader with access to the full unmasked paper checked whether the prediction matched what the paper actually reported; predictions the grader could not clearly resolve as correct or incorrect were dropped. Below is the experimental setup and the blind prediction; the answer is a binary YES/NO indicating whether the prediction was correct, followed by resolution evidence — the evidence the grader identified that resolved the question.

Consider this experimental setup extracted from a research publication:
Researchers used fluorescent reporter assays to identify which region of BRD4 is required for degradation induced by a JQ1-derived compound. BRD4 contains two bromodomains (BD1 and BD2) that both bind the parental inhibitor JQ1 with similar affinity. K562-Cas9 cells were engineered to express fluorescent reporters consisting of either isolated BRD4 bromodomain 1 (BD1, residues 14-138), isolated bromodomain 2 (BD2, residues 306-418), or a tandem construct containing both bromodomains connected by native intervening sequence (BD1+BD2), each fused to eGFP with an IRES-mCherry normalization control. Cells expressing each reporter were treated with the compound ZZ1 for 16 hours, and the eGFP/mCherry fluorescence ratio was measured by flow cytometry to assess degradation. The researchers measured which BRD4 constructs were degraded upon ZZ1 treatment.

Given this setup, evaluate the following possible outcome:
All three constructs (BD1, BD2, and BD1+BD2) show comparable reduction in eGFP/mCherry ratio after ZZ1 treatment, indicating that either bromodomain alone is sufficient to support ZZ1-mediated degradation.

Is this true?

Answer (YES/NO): NO